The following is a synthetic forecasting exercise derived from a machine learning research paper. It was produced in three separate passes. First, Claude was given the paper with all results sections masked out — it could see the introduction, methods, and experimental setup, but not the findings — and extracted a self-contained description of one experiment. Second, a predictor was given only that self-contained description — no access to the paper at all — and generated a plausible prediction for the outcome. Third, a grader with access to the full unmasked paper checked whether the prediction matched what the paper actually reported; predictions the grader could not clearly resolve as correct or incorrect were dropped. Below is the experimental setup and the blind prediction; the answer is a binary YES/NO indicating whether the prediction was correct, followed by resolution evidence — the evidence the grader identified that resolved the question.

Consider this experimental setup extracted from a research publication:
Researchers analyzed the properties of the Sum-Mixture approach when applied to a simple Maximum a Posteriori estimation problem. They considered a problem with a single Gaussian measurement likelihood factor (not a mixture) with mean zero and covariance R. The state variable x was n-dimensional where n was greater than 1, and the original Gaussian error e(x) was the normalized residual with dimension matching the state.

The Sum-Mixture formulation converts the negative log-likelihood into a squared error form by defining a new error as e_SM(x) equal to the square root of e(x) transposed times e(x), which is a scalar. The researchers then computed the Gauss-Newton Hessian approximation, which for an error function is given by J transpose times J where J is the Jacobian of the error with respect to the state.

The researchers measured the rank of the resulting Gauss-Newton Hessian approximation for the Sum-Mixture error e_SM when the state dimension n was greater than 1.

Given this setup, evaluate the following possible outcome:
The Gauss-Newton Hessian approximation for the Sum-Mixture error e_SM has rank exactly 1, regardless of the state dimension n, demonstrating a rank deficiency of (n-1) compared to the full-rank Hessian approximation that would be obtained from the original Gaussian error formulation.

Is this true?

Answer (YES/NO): YES